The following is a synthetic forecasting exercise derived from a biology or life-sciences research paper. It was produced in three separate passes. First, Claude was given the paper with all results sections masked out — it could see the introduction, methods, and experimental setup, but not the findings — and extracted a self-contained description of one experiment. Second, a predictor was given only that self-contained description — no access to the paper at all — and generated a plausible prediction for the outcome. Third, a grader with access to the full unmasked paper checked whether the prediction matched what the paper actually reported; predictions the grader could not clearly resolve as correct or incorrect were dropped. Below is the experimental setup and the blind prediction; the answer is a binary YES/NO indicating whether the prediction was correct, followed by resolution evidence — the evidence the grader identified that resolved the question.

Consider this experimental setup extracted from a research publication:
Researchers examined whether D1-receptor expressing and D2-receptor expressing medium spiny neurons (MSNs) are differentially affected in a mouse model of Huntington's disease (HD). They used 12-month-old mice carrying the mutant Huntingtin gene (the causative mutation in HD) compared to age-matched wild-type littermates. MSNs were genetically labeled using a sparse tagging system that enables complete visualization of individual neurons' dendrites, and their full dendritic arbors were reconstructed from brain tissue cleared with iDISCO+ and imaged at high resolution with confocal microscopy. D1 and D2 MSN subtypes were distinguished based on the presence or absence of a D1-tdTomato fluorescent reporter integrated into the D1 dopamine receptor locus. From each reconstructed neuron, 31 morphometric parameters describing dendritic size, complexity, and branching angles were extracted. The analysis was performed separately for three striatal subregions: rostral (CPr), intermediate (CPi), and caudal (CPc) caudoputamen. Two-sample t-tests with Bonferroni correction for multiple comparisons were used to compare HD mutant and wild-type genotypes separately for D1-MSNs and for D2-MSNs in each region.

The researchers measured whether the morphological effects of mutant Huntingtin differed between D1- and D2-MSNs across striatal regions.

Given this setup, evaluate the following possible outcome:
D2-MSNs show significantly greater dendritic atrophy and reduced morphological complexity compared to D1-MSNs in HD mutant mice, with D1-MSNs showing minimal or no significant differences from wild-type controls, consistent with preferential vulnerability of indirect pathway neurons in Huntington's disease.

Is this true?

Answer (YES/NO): NO